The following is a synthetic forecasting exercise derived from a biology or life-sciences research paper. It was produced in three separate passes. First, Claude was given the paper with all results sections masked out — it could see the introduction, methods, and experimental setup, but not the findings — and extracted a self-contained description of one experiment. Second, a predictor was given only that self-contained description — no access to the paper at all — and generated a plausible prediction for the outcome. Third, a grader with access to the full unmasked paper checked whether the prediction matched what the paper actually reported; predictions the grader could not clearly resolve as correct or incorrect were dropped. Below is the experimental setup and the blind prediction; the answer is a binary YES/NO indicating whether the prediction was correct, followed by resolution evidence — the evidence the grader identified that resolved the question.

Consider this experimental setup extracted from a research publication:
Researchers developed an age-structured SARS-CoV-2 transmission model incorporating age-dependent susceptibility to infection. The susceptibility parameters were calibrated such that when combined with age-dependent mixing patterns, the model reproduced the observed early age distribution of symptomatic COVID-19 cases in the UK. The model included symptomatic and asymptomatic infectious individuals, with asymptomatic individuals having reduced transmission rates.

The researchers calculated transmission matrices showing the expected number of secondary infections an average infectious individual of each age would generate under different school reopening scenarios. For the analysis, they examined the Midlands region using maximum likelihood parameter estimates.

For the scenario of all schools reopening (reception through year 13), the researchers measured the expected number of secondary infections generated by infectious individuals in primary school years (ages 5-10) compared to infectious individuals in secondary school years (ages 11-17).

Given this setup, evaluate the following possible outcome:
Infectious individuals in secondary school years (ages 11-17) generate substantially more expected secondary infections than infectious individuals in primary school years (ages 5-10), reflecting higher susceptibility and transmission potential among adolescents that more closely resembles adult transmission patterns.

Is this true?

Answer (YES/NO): YES